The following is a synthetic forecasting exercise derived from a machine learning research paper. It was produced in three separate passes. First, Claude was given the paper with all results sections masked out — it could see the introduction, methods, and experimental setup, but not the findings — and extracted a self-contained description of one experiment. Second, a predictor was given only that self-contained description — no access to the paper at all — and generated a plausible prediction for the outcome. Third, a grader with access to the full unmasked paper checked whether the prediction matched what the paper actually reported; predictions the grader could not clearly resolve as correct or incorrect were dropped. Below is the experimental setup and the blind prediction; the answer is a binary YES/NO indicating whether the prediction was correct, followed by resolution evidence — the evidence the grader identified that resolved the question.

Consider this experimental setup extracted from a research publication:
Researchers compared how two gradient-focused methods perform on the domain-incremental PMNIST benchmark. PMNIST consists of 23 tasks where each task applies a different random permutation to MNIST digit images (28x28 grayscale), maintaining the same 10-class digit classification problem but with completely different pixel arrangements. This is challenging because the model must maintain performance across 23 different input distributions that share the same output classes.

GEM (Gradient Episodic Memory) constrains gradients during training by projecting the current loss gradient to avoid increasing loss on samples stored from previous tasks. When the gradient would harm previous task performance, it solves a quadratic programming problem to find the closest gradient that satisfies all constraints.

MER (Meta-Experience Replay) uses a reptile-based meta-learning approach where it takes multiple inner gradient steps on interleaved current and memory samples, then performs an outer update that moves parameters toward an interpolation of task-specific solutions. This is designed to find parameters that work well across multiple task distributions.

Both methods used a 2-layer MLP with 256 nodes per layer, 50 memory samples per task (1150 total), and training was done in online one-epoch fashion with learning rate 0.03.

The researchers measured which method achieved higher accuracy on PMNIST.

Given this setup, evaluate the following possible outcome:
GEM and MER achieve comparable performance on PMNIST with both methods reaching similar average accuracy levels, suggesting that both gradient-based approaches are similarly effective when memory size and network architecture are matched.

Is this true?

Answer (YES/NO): NO